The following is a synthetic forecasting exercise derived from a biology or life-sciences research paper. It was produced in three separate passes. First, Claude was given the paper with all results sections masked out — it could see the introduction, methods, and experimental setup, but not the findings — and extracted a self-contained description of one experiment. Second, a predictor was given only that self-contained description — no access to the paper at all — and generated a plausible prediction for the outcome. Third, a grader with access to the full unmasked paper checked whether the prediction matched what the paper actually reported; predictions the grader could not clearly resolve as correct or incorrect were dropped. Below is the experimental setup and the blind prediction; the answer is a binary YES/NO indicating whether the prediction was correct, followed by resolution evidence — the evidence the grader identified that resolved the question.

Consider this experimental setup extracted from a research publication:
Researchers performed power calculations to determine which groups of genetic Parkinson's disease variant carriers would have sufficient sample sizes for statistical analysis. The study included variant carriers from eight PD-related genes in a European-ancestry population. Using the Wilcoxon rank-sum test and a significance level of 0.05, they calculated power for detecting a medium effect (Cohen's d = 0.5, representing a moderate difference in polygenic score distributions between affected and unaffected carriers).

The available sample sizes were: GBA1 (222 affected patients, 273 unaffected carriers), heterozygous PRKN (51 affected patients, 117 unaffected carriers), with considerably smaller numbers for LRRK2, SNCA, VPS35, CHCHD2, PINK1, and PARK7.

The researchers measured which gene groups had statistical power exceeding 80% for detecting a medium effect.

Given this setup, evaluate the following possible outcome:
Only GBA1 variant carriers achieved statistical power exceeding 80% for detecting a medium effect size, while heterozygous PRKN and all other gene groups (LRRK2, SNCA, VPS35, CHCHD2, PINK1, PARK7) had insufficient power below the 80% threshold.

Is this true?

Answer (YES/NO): NO